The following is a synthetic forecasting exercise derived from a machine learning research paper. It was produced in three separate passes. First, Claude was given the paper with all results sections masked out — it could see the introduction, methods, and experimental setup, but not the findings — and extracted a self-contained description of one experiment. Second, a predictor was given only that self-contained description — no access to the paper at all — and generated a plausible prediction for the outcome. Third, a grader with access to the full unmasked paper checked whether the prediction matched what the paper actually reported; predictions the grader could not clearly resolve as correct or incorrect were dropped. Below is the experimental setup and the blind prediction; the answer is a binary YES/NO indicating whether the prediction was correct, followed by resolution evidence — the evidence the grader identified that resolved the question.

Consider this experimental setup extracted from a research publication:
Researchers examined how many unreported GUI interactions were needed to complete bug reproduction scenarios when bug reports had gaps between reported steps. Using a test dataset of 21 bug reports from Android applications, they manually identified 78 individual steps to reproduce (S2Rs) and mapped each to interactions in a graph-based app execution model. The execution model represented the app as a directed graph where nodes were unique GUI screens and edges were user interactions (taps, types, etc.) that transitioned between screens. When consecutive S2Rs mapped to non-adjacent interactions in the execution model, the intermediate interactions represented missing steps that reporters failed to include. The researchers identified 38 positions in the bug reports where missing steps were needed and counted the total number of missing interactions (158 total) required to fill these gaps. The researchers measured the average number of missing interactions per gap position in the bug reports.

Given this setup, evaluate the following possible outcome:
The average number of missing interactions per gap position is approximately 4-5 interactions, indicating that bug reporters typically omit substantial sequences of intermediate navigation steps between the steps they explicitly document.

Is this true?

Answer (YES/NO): YES